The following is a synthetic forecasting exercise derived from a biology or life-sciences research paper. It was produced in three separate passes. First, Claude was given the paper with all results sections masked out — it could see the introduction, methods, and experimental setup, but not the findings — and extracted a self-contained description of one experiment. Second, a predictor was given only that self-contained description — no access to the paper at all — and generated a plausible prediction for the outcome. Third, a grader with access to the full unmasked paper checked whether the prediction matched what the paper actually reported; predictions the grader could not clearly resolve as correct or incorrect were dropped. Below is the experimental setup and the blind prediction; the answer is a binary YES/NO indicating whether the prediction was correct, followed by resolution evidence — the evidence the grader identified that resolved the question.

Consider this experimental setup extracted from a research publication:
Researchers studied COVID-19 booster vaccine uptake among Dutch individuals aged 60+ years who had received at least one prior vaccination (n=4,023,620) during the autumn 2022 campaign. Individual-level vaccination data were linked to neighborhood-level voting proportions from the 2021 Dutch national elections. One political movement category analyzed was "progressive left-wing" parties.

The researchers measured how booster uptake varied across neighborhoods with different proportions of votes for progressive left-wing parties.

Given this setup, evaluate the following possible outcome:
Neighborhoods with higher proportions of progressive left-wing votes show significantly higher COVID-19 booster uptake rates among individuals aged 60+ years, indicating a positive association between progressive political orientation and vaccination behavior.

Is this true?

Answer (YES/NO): NO